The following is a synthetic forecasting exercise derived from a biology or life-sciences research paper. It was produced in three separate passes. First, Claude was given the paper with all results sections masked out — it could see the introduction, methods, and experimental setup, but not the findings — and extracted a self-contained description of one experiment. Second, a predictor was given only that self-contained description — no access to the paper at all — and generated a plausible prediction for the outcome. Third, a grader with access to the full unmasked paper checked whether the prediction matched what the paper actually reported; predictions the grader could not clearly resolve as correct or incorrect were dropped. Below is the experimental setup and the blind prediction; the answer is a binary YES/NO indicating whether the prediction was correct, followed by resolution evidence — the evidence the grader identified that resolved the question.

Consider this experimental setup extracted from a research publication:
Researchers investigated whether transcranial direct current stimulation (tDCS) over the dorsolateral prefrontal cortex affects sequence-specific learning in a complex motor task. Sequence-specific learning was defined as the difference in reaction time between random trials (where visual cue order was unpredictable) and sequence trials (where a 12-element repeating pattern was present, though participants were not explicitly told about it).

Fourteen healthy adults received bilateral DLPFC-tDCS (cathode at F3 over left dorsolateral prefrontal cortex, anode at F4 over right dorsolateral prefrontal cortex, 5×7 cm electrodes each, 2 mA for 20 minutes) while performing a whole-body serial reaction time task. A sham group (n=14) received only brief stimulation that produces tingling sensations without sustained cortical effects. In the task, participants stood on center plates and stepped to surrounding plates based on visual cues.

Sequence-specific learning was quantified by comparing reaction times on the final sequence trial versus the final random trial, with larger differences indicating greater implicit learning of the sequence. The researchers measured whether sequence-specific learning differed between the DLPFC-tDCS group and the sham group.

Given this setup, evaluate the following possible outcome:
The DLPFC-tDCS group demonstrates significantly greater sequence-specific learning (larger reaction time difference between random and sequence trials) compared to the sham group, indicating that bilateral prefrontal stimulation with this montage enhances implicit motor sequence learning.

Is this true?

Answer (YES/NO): NO